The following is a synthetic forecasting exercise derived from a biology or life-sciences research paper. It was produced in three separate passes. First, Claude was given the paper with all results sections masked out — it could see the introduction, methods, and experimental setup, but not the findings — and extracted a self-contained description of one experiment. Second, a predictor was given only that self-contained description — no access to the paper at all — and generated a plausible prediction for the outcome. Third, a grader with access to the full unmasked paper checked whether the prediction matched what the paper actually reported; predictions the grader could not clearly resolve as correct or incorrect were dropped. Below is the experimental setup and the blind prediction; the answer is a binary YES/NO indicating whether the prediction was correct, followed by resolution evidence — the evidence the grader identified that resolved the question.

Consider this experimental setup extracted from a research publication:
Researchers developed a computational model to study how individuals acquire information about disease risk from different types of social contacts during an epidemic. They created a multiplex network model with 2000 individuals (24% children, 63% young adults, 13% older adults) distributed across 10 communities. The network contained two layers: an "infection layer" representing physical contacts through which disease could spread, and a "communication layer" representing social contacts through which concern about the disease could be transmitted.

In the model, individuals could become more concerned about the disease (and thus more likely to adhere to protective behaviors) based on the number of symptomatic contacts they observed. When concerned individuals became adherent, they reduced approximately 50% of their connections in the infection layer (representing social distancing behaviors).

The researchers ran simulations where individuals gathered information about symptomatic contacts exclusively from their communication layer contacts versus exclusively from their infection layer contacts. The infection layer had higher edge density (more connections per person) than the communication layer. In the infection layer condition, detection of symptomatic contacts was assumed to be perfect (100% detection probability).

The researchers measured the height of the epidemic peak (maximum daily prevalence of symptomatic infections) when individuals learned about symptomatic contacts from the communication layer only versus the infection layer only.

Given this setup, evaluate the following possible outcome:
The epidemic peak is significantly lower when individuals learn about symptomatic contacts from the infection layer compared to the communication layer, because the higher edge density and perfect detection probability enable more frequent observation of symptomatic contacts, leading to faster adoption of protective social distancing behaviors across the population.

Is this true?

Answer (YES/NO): YES